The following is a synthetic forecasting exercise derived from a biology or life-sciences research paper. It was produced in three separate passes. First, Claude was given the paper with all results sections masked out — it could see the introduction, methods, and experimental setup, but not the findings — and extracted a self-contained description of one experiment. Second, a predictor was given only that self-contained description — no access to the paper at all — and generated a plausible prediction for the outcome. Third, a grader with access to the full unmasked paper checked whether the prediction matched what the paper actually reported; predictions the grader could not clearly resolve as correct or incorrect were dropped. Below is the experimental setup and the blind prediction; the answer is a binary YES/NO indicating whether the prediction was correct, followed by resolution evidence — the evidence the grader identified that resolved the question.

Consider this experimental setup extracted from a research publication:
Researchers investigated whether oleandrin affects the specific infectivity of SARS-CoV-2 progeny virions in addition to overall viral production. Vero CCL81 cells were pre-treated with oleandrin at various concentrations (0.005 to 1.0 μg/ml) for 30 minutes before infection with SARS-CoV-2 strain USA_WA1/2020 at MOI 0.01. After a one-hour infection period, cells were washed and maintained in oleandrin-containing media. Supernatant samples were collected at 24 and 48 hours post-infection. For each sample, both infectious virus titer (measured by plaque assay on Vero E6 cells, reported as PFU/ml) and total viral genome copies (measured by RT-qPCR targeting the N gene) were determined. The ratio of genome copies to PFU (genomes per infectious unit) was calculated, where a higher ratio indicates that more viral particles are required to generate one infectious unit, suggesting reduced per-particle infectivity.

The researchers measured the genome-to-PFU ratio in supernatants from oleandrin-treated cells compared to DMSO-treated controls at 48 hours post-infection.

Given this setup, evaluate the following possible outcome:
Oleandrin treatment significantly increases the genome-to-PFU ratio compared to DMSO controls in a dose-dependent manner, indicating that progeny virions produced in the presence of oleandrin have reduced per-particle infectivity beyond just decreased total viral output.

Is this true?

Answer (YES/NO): NO